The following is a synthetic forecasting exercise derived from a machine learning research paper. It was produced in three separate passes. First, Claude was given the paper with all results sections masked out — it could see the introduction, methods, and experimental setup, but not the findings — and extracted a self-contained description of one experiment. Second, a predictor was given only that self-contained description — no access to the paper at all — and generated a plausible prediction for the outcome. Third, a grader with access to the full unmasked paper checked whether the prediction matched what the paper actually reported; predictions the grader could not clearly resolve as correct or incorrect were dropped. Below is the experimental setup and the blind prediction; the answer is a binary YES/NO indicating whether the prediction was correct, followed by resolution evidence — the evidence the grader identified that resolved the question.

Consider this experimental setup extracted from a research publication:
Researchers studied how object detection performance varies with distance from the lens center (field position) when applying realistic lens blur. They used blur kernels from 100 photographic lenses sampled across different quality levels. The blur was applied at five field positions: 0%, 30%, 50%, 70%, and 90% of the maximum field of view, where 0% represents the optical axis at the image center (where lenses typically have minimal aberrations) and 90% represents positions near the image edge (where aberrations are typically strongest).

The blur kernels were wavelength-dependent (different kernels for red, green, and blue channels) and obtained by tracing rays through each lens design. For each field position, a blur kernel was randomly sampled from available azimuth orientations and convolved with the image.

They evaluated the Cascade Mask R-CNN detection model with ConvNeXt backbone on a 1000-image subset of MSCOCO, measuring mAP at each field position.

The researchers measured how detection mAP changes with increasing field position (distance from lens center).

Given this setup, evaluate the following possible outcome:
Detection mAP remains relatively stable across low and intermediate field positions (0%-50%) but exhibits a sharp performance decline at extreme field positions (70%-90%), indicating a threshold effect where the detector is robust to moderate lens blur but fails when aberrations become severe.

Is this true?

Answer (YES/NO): NO